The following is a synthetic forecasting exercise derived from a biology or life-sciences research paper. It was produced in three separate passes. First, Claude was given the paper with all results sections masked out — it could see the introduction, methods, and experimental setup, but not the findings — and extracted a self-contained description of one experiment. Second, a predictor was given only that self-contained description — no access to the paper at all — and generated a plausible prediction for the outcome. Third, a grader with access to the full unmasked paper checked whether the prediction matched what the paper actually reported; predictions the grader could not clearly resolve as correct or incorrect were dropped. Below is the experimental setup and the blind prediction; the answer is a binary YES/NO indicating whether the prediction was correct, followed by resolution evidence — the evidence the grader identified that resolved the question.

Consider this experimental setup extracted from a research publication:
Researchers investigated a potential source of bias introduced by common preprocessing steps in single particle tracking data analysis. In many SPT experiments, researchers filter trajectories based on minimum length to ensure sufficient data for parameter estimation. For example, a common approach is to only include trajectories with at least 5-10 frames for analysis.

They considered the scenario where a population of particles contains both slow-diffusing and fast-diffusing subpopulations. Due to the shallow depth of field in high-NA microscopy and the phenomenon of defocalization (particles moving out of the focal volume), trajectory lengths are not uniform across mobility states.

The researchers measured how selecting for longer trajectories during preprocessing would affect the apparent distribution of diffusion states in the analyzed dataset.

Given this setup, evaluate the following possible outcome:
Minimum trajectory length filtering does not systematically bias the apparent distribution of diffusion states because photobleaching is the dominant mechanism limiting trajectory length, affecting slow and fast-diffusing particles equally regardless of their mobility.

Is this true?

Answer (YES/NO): NO